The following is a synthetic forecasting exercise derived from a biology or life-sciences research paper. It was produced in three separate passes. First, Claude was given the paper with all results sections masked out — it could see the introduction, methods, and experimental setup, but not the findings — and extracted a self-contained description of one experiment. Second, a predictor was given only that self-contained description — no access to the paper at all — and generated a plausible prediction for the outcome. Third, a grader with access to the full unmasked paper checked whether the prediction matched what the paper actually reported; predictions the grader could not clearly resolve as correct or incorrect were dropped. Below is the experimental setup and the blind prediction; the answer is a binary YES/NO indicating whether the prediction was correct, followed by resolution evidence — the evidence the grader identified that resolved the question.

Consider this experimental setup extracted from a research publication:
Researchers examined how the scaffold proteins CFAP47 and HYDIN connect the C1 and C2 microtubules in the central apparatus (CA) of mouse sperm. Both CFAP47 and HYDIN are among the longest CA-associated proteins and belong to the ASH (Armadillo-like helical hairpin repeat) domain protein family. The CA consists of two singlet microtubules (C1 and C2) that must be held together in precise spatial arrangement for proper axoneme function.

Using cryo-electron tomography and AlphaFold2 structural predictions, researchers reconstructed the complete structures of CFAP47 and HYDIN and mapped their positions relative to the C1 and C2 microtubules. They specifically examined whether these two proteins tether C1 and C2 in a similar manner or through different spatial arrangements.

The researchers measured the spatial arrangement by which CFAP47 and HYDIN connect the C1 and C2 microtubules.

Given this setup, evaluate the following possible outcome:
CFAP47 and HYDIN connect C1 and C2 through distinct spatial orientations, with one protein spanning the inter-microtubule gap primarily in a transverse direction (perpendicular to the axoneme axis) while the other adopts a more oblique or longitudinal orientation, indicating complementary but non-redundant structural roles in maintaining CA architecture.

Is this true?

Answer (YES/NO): NO